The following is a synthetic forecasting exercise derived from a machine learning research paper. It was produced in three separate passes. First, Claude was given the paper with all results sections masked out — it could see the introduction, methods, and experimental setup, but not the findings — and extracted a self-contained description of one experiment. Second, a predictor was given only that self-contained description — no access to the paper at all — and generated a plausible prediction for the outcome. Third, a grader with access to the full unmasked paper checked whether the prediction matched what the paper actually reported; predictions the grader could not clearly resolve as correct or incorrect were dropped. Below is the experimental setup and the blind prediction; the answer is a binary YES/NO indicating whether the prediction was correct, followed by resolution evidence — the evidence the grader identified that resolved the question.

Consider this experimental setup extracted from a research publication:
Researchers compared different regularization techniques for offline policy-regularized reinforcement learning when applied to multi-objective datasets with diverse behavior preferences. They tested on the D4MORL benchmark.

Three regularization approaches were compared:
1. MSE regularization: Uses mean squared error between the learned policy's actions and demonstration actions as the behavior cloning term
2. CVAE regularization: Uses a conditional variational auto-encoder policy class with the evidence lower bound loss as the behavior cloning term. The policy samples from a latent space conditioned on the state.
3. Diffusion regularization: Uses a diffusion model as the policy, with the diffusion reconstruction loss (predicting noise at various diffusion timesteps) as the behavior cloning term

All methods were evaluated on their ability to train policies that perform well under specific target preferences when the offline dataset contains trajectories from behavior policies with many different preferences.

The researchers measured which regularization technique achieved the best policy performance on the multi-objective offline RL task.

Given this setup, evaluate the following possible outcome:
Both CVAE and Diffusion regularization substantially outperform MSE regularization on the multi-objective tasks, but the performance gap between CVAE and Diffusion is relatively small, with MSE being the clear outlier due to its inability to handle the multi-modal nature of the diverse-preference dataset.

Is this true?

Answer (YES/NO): NO